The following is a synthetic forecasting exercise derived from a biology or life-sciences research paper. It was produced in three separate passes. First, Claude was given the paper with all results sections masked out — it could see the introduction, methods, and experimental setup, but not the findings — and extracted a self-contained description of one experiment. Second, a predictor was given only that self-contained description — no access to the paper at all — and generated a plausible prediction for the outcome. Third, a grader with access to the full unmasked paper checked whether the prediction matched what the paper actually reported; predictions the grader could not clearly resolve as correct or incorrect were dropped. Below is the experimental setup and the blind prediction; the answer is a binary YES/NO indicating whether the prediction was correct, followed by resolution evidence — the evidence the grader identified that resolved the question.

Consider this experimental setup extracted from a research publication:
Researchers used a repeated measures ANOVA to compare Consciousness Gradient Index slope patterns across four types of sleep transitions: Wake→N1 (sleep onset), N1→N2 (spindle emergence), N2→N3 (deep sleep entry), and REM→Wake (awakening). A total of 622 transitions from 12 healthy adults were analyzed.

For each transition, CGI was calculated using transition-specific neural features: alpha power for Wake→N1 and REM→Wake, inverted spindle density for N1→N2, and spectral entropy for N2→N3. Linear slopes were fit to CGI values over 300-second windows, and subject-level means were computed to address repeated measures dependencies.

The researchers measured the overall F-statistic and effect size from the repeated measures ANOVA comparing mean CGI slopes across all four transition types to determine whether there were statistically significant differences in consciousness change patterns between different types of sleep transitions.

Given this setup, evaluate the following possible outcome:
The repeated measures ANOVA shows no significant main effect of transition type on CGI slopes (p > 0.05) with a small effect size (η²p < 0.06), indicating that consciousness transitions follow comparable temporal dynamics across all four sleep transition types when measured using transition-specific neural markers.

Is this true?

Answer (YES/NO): NO